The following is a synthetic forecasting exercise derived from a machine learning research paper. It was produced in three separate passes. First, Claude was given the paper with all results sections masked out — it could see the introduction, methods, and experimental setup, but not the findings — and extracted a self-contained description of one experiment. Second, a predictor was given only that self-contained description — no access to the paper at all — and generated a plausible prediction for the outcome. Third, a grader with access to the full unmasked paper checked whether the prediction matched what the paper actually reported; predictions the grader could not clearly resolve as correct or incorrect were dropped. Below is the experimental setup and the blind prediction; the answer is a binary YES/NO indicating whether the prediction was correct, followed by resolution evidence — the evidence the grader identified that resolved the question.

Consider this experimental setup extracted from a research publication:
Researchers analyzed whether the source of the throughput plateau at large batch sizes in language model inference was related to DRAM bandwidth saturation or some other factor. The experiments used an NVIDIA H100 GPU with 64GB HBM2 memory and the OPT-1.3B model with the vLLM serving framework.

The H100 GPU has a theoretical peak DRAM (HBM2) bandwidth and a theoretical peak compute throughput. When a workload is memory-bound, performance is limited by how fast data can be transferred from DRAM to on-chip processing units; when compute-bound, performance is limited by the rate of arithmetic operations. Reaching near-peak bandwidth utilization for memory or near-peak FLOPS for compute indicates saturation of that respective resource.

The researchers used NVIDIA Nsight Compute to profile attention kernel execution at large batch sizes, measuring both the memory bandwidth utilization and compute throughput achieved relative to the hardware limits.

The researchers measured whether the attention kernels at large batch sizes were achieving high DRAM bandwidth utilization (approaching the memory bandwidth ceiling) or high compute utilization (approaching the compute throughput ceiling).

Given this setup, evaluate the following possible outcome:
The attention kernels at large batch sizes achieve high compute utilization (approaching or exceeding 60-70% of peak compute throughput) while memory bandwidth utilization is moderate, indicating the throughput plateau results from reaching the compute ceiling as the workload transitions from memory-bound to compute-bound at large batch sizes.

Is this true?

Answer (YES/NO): NO